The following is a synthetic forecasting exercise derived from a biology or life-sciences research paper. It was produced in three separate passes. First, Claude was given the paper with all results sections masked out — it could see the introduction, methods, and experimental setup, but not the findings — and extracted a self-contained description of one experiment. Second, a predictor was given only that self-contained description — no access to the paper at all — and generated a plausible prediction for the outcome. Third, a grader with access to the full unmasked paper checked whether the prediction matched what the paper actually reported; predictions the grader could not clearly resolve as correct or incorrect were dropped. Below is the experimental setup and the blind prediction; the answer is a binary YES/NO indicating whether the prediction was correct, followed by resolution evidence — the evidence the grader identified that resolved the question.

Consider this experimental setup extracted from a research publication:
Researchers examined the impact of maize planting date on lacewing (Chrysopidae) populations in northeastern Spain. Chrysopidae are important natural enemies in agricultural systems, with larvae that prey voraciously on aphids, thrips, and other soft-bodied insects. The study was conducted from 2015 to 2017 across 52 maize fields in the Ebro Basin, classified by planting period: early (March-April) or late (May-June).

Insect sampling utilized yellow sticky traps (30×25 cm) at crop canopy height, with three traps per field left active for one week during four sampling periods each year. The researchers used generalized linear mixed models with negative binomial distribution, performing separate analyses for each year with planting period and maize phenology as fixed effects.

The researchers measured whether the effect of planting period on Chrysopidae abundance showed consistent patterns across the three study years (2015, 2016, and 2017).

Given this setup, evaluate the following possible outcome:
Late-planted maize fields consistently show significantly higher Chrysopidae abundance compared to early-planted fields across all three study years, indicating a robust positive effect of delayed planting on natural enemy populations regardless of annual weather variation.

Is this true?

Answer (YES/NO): NO